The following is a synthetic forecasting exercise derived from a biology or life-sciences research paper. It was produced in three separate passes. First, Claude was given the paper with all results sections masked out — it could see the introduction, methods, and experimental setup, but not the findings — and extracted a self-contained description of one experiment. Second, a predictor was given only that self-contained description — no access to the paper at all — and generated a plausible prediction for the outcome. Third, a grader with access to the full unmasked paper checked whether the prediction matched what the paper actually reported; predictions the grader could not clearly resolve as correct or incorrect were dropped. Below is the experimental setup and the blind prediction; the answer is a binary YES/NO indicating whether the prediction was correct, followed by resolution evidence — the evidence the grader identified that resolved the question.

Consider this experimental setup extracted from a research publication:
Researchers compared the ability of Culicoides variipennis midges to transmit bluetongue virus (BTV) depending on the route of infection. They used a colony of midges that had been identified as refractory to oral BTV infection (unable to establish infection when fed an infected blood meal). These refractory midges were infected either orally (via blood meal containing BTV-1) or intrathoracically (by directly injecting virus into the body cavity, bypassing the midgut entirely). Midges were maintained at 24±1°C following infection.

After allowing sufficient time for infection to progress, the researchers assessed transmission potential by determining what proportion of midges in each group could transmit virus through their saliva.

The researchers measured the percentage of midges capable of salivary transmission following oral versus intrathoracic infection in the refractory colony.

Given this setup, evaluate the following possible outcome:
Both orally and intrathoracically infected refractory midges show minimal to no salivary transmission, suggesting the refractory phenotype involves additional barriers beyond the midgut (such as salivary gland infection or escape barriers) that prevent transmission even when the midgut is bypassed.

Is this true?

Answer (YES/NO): NO